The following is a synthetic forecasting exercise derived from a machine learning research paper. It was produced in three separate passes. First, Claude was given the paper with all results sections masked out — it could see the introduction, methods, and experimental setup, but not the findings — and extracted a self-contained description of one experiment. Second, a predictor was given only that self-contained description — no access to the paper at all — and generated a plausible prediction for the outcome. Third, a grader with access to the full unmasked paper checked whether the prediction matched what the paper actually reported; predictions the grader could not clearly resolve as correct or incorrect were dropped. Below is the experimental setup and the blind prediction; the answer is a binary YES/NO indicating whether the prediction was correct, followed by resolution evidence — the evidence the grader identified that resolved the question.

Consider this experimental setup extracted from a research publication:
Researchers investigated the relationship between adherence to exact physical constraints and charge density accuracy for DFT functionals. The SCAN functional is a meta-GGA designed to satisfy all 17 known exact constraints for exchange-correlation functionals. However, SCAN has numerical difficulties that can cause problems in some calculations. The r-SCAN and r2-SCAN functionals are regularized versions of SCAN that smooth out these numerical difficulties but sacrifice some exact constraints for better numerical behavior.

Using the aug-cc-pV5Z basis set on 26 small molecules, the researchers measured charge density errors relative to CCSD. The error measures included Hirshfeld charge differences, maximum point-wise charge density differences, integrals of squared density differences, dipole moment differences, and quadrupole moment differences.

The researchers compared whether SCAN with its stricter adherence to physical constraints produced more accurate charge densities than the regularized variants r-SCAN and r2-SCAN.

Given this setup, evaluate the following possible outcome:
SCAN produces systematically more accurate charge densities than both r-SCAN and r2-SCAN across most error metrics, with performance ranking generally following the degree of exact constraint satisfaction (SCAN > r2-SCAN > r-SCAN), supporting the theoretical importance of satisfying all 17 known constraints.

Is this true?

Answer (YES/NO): NO